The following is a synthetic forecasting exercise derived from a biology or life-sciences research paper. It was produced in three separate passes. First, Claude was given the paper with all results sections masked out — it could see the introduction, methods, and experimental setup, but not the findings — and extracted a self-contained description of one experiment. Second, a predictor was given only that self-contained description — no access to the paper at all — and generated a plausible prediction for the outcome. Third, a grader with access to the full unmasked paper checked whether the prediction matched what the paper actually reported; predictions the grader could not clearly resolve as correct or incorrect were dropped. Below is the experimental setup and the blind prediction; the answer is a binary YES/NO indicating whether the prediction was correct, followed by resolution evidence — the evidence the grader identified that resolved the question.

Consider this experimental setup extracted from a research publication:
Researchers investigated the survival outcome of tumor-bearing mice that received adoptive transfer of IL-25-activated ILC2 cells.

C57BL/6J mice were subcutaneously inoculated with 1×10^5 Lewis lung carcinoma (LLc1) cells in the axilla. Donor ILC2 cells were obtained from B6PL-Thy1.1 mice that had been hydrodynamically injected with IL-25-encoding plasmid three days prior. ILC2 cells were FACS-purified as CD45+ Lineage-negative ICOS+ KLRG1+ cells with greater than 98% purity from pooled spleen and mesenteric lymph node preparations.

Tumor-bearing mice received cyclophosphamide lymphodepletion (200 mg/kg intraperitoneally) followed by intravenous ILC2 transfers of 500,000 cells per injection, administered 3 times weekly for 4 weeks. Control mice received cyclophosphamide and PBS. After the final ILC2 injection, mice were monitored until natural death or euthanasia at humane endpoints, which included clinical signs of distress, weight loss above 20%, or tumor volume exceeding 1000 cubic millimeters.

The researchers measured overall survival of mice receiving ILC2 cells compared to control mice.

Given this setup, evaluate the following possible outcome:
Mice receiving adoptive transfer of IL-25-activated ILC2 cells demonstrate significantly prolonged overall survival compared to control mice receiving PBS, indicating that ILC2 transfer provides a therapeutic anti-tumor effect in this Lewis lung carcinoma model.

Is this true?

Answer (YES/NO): NO